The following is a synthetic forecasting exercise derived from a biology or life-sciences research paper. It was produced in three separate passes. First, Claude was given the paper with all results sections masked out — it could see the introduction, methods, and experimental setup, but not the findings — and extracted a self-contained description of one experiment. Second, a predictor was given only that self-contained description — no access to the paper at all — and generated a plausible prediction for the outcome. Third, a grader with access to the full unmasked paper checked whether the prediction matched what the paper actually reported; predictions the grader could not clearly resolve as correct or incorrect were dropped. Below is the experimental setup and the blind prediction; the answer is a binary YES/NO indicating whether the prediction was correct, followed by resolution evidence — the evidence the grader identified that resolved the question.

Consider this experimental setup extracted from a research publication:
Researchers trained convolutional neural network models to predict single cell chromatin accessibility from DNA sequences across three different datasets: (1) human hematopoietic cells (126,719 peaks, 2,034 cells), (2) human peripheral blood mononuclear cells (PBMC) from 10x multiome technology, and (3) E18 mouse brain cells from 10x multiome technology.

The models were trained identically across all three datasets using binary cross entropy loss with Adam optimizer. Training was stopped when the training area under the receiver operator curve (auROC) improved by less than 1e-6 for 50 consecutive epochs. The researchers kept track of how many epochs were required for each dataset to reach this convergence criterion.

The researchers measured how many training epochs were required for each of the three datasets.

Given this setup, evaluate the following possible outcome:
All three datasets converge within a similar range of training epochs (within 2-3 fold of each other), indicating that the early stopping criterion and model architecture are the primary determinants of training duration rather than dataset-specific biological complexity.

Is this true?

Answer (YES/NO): NO